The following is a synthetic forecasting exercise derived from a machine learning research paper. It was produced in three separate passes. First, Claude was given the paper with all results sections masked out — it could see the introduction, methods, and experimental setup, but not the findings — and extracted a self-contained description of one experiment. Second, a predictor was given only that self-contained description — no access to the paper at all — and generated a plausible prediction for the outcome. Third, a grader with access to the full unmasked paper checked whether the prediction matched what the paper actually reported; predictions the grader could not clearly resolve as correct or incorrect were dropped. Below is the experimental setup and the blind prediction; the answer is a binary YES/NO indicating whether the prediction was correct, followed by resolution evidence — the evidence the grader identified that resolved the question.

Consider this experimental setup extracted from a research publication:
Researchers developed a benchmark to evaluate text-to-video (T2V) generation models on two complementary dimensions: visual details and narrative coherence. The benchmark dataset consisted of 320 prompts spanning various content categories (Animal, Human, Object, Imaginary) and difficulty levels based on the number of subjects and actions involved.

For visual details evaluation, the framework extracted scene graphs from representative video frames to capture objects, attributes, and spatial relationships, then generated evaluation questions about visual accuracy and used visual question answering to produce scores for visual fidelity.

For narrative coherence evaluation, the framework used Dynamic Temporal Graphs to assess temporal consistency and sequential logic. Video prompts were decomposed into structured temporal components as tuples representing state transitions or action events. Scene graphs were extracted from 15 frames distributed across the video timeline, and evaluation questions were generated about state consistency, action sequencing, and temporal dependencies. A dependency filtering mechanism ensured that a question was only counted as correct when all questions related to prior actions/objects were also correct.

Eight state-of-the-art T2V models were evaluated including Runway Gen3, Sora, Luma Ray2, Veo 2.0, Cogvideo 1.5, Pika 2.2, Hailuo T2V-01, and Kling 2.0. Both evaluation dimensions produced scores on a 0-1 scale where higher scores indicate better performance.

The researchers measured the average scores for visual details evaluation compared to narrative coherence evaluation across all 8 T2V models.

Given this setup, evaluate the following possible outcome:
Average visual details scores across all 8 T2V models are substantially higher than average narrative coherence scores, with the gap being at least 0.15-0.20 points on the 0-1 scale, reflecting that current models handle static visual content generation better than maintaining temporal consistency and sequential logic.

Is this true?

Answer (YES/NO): YES